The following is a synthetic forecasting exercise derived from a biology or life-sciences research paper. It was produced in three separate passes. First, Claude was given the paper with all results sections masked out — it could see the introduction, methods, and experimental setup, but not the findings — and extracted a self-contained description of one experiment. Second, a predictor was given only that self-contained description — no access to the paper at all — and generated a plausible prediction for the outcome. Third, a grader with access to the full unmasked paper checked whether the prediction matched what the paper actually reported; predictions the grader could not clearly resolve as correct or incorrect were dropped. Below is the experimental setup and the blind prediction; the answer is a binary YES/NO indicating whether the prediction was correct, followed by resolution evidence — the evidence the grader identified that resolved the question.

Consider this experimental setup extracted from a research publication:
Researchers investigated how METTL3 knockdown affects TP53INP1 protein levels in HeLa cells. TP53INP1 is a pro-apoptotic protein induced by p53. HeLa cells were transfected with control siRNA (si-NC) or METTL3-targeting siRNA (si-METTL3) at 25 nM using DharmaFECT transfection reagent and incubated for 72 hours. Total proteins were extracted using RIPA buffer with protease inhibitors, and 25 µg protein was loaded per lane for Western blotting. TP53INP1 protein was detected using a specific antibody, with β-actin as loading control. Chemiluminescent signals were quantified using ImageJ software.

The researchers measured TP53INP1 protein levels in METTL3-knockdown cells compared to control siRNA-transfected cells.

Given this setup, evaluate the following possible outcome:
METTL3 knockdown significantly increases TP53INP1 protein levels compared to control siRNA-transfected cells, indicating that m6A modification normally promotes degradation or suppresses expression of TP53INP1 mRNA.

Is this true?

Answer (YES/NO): NO